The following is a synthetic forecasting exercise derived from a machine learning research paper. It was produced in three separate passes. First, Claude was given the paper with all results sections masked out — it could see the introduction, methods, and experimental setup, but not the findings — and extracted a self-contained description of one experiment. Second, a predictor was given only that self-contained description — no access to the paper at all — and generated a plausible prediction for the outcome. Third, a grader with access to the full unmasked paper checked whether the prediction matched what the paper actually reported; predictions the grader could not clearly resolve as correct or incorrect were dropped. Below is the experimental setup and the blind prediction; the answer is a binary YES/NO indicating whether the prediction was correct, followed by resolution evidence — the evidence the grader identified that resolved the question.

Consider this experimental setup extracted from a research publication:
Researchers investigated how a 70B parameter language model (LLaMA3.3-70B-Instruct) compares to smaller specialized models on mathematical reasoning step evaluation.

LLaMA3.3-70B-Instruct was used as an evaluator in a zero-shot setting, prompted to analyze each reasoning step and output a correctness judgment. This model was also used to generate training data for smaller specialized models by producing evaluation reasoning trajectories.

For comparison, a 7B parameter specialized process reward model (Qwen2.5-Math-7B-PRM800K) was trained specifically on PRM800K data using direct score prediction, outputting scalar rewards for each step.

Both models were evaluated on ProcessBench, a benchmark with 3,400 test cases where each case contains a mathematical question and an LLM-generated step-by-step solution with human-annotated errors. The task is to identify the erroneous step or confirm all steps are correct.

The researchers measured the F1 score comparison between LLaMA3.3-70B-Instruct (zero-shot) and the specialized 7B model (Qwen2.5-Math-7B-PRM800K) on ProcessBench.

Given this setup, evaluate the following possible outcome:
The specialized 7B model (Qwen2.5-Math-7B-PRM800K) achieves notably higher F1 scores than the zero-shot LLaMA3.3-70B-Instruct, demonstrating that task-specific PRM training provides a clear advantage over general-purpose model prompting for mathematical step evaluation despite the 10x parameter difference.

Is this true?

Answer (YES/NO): NO